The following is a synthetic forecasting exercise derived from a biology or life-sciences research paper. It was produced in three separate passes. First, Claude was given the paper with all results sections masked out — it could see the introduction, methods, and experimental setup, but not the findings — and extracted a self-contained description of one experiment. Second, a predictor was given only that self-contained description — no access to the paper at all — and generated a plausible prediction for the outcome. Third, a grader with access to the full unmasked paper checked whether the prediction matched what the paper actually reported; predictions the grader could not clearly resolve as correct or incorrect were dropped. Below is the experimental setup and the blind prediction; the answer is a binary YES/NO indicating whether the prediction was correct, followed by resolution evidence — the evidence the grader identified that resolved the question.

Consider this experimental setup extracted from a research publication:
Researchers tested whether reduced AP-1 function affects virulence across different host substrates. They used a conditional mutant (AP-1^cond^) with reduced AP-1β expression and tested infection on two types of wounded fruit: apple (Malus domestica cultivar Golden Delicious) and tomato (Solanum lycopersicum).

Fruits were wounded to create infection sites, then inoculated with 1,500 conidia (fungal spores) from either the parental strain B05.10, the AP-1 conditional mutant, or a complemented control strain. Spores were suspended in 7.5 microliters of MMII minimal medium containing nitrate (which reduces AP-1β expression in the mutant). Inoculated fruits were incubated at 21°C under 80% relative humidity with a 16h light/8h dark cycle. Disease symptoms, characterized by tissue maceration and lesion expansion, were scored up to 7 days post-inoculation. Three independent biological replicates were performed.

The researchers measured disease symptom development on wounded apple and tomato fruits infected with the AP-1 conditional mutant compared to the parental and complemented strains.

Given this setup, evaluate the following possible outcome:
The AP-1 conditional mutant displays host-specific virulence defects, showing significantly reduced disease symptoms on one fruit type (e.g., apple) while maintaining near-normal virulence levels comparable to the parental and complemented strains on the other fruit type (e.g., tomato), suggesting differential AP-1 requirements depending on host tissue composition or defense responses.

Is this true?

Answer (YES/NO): NO